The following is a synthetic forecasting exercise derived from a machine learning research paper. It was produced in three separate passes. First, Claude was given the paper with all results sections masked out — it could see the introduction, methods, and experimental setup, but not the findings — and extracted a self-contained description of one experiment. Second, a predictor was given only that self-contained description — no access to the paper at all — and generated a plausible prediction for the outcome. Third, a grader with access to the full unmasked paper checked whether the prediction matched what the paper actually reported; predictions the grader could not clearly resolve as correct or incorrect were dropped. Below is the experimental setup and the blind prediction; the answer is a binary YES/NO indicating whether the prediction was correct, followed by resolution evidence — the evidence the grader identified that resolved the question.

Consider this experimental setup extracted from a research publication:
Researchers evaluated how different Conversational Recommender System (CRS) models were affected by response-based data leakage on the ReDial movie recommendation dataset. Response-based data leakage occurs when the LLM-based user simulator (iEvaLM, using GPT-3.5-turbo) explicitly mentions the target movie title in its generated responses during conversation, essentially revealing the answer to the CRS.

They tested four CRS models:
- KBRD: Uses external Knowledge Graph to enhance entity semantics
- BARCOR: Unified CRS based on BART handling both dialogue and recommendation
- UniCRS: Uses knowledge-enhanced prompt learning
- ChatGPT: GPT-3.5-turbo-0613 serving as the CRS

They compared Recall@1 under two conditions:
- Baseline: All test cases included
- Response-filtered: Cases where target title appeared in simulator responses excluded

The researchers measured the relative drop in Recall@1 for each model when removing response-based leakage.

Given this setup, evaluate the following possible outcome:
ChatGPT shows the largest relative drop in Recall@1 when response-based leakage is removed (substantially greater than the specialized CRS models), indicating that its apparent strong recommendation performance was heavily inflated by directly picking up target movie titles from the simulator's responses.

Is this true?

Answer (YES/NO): NO